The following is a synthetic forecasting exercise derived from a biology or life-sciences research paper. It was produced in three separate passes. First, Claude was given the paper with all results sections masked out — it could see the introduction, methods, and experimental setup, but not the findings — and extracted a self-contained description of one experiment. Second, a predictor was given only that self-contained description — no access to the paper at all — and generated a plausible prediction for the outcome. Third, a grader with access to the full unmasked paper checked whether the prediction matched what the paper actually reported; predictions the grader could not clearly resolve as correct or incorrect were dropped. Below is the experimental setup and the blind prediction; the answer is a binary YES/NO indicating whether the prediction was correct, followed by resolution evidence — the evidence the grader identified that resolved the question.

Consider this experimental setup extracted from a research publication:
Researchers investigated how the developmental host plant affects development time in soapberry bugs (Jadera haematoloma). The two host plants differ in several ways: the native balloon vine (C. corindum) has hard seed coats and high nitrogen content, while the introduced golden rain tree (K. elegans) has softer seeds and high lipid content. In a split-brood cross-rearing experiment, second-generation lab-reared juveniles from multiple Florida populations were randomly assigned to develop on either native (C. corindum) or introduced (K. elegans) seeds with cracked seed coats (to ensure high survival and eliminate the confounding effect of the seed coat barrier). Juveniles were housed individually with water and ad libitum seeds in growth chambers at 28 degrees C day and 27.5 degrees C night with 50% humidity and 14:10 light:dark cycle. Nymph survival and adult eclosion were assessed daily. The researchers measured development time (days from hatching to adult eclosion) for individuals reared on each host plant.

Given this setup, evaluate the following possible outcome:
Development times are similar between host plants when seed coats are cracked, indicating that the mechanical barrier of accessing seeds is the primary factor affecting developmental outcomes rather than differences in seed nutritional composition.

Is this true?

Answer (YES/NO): NO